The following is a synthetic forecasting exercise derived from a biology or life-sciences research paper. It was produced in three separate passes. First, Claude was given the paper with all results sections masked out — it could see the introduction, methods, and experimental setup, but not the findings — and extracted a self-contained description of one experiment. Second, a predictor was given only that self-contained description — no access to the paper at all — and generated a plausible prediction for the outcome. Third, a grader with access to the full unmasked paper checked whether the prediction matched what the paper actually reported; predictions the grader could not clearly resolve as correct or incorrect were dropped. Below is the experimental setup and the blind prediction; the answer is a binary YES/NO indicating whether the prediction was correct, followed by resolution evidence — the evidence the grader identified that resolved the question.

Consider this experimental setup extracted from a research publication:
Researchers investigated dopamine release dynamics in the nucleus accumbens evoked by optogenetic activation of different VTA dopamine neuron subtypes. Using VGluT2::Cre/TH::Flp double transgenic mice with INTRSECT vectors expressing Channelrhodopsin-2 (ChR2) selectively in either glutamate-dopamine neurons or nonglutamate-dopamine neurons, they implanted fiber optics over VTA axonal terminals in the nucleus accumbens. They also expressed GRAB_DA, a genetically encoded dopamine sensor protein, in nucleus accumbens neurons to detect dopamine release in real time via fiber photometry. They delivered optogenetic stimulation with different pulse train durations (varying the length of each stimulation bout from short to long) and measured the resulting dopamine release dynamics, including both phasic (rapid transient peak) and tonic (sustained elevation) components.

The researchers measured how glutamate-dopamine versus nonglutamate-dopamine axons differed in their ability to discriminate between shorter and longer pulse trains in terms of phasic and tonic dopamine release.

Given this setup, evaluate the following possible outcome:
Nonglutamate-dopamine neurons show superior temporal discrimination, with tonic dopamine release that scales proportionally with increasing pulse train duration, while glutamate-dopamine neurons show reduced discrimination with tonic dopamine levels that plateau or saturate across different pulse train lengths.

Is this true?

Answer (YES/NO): NO